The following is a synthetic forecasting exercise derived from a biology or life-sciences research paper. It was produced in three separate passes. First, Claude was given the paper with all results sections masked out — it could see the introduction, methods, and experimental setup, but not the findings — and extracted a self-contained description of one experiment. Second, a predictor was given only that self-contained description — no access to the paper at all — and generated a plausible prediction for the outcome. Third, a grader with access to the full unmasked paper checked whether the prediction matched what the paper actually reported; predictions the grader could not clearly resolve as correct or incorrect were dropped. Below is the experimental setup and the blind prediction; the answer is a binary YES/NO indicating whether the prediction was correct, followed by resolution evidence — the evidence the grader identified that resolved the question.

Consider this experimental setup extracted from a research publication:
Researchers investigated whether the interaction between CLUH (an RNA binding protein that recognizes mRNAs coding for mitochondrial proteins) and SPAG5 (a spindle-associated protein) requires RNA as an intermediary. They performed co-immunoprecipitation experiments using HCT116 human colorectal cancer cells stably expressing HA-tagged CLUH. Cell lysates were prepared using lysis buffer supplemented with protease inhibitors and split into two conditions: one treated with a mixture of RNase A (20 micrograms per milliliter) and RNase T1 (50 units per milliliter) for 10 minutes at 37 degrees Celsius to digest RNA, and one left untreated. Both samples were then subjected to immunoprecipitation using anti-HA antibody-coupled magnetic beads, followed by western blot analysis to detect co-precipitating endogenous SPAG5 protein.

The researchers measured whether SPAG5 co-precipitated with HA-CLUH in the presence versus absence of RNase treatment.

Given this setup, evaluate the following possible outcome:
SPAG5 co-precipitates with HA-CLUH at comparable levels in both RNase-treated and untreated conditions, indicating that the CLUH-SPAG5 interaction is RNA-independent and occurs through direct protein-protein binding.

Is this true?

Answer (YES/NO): YES